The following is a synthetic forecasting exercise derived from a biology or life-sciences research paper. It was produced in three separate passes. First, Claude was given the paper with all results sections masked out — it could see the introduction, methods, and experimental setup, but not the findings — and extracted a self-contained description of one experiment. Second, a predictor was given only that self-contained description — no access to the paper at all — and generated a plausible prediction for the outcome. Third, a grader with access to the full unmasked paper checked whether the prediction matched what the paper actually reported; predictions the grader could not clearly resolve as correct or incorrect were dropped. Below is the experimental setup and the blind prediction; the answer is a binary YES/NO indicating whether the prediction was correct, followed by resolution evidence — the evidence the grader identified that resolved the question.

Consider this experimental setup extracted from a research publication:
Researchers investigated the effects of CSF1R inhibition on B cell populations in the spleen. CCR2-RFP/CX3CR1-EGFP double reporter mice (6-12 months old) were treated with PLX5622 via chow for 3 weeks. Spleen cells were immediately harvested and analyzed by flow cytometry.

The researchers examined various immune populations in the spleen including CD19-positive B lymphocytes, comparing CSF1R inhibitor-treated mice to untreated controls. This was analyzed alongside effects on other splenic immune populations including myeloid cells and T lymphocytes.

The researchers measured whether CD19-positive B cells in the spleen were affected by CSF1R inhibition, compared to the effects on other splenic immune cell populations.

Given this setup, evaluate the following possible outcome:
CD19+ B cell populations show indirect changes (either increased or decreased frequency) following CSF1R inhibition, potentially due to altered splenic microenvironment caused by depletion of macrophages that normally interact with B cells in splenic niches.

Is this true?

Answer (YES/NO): NO